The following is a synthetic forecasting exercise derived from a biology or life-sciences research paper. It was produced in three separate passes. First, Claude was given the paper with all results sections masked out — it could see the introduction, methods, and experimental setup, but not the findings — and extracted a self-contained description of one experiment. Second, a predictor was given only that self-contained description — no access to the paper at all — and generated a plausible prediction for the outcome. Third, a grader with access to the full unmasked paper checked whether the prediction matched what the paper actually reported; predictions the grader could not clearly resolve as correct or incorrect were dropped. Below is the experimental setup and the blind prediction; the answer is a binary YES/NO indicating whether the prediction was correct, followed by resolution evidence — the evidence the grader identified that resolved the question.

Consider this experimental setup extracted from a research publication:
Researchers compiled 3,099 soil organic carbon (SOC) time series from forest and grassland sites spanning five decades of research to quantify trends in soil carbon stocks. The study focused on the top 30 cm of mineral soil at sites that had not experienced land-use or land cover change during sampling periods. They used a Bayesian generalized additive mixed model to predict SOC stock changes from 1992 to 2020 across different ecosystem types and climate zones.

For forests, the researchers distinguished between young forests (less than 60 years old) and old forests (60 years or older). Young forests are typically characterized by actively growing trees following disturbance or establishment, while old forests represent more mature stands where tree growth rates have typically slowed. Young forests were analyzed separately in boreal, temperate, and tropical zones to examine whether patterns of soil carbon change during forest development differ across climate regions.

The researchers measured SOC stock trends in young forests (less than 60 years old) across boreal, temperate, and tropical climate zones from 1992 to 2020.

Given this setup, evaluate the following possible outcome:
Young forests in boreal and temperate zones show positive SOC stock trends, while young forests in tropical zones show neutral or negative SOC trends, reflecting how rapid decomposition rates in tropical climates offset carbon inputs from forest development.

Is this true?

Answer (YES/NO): YES